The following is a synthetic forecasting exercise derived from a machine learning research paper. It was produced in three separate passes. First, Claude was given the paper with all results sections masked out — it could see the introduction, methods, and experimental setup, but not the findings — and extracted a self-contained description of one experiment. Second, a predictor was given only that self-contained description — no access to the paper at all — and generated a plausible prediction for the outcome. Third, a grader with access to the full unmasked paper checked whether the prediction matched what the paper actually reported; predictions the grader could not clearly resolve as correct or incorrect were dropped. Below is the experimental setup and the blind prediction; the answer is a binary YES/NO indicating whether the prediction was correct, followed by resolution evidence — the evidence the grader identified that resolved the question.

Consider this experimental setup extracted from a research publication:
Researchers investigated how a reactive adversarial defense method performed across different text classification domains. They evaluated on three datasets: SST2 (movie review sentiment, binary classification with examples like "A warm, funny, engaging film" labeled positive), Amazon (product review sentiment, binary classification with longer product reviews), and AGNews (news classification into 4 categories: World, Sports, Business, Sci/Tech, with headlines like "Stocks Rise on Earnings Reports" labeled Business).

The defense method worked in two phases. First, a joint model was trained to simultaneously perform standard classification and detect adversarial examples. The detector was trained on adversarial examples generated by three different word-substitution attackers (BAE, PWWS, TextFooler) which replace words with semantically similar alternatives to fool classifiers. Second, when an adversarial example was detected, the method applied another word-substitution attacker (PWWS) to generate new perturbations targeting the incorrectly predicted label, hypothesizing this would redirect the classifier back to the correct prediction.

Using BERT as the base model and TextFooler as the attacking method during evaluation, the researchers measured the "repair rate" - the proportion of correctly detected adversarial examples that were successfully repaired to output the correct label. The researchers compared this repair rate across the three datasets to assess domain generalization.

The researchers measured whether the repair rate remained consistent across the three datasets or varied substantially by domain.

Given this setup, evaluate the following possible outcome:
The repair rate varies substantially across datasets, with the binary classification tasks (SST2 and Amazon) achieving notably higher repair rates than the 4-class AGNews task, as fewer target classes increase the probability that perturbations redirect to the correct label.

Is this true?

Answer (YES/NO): NO